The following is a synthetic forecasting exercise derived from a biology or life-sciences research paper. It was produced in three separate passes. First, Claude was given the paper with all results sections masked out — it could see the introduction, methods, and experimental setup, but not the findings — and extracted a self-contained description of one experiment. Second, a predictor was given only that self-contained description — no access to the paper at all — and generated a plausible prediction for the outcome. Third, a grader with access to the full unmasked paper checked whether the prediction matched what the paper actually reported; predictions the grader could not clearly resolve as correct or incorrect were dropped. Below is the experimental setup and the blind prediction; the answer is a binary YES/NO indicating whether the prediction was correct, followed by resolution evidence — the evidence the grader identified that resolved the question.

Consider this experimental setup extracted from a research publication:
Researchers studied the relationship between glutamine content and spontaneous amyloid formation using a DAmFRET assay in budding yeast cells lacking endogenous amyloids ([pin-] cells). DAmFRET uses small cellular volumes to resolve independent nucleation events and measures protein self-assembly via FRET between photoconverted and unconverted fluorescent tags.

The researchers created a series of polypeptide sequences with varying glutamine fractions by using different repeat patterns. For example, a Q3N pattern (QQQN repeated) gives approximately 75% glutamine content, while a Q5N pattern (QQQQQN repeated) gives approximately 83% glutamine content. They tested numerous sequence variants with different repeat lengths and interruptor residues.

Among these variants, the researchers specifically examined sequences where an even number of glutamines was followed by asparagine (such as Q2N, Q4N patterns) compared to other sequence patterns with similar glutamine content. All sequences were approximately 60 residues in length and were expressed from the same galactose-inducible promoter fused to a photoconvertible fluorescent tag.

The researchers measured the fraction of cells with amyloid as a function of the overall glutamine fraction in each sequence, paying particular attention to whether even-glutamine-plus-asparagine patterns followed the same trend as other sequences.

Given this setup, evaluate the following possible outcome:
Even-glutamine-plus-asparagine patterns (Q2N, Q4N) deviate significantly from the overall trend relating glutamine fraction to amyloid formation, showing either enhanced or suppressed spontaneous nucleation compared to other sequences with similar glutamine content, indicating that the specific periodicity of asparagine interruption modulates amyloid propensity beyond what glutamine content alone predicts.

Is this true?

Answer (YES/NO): YES